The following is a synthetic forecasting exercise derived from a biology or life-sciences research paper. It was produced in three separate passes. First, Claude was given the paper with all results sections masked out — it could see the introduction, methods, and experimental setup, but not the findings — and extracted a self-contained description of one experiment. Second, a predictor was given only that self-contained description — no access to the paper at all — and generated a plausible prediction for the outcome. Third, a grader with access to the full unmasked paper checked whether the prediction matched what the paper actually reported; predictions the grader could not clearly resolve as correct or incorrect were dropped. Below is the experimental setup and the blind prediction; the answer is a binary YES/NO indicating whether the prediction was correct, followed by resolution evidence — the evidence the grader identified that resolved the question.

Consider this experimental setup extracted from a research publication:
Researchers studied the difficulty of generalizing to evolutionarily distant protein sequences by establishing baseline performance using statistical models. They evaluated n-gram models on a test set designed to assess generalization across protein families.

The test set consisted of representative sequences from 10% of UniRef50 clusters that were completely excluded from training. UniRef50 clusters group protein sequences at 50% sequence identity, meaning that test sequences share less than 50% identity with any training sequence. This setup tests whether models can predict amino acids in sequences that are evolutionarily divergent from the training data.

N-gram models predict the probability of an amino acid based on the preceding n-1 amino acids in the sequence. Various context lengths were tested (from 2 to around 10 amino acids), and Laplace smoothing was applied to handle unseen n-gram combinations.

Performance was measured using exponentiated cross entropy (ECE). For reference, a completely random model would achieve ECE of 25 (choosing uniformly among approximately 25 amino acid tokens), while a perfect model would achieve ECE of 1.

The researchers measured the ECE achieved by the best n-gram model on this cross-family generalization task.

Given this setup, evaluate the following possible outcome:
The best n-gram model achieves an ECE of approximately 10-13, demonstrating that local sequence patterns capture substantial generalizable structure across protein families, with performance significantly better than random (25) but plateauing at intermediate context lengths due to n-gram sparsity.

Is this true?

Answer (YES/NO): NO